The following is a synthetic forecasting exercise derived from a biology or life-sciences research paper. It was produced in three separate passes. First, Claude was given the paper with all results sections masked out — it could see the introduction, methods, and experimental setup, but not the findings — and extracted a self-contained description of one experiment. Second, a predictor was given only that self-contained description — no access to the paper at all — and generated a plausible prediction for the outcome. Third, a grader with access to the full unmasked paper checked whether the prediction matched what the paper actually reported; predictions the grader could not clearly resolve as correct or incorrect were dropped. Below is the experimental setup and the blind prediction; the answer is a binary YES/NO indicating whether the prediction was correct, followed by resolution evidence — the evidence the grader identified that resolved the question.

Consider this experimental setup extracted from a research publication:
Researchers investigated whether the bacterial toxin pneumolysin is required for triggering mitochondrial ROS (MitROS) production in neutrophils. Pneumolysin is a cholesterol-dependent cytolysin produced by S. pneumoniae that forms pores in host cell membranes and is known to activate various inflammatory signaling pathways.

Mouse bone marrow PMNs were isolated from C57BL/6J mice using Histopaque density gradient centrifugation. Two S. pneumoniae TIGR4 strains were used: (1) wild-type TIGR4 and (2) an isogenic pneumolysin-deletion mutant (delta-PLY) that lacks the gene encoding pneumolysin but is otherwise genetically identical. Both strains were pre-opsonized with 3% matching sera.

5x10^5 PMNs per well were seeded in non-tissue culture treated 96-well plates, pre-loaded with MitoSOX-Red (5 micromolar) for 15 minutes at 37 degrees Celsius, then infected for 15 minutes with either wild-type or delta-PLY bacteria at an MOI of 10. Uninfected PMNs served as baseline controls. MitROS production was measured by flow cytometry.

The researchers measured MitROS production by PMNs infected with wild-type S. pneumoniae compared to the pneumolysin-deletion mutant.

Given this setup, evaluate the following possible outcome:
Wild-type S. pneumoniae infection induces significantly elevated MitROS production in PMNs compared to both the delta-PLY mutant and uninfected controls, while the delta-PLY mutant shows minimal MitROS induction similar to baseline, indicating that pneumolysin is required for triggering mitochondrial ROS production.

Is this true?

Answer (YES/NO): NO